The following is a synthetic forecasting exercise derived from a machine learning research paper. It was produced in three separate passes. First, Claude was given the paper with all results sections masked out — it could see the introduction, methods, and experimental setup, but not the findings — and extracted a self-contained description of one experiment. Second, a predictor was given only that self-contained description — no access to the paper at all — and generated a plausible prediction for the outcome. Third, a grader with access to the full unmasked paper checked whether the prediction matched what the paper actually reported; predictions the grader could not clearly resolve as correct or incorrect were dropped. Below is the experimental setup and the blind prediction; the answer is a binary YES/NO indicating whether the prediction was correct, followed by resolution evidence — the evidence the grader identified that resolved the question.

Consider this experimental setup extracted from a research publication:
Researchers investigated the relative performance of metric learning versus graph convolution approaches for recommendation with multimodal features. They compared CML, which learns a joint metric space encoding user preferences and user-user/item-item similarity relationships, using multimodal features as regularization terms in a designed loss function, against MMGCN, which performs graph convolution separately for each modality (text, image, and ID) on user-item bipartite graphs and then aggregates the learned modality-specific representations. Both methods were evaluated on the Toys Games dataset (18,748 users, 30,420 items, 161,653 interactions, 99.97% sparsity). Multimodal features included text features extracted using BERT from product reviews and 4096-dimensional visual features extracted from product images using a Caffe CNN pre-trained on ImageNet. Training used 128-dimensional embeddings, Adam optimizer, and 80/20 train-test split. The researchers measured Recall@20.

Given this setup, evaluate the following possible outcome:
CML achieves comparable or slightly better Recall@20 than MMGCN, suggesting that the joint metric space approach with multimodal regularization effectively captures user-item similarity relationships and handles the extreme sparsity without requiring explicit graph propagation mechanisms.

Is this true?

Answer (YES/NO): YES